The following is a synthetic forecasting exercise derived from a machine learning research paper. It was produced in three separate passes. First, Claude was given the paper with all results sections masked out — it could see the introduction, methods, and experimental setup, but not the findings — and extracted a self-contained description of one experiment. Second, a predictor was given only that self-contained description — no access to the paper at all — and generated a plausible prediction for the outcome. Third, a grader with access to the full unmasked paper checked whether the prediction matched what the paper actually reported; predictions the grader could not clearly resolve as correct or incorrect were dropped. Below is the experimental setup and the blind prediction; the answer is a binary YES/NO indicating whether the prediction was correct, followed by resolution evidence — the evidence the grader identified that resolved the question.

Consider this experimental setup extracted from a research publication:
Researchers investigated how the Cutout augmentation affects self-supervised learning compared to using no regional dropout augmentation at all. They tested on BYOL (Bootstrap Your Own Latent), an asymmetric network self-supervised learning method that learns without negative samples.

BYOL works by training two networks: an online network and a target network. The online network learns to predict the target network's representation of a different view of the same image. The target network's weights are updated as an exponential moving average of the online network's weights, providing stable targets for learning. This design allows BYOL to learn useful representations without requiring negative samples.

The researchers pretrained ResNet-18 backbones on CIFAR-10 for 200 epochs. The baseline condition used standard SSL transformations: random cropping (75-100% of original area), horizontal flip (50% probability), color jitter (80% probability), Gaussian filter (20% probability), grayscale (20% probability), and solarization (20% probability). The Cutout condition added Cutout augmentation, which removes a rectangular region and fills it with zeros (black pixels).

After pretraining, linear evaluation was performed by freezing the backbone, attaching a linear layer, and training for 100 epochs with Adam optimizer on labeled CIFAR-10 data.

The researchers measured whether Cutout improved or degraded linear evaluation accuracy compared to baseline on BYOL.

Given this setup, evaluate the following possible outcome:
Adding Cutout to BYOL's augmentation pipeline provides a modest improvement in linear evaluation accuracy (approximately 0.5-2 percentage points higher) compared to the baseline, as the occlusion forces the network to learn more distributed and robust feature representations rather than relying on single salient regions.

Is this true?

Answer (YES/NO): NO